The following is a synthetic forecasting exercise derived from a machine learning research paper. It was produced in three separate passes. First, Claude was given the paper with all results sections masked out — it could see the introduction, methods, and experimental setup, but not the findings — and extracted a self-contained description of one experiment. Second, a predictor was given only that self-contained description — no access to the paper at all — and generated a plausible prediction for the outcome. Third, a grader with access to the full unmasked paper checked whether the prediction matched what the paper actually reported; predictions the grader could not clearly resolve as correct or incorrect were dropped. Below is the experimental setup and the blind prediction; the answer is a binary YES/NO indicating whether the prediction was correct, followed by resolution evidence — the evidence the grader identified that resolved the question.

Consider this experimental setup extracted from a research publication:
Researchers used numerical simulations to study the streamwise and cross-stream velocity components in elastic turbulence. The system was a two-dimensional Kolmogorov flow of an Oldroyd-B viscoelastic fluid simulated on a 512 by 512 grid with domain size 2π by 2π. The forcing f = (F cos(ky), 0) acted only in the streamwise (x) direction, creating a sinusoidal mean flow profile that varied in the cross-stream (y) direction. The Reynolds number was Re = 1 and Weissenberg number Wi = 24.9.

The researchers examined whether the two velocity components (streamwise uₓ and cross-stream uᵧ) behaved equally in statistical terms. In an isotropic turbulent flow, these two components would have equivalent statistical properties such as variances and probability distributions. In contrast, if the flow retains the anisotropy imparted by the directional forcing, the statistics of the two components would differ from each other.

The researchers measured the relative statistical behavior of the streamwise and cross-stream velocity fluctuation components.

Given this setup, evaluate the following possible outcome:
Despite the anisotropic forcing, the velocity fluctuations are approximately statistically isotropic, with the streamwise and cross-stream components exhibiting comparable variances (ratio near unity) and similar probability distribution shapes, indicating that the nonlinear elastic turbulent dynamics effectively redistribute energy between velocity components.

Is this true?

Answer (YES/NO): NO